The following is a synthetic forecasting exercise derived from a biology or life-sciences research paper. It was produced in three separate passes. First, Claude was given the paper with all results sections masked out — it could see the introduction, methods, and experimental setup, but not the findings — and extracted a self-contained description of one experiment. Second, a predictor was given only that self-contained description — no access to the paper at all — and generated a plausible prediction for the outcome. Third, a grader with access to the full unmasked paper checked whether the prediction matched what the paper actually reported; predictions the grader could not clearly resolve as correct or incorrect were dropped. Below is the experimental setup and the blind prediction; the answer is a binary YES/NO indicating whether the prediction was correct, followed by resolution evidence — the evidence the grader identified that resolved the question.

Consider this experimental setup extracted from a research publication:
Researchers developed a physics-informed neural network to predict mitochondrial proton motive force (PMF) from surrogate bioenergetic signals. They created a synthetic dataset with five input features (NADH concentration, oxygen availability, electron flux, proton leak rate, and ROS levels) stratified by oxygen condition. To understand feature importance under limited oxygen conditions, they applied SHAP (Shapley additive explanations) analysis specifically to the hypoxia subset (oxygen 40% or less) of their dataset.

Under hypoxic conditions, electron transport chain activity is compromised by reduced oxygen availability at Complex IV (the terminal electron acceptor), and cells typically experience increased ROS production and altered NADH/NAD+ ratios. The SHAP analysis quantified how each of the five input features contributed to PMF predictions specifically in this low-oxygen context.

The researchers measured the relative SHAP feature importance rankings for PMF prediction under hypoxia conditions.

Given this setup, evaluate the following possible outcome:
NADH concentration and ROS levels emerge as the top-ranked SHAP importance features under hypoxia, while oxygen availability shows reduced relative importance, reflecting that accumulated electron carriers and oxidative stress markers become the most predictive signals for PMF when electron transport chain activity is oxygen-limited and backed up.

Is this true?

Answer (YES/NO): NO